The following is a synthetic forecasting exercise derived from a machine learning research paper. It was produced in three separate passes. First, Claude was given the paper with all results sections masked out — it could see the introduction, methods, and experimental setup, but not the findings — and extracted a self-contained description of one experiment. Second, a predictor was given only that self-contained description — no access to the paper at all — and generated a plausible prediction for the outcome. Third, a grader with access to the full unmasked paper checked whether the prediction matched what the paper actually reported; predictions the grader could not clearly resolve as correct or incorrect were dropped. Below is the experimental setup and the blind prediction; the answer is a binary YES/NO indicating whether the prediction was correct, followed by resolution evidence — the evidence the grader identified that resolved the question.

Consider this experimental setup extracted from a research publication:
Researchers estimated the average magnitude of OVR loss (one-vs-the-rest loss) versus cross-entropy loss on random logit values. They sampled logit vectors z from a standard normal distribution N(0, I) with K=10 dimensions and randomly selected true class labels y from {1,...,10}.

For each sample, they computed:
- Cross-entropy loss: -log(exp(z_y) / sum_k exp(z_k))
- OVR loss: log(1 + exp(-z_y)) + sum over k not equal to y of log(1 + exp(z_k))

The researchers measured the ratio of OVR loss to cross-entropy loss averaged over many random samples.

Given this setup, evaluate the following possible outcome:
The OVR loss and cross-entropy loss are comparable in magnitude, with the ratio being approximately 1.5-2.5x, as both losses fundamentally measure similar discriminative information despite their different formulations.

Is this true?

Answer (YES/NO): NO